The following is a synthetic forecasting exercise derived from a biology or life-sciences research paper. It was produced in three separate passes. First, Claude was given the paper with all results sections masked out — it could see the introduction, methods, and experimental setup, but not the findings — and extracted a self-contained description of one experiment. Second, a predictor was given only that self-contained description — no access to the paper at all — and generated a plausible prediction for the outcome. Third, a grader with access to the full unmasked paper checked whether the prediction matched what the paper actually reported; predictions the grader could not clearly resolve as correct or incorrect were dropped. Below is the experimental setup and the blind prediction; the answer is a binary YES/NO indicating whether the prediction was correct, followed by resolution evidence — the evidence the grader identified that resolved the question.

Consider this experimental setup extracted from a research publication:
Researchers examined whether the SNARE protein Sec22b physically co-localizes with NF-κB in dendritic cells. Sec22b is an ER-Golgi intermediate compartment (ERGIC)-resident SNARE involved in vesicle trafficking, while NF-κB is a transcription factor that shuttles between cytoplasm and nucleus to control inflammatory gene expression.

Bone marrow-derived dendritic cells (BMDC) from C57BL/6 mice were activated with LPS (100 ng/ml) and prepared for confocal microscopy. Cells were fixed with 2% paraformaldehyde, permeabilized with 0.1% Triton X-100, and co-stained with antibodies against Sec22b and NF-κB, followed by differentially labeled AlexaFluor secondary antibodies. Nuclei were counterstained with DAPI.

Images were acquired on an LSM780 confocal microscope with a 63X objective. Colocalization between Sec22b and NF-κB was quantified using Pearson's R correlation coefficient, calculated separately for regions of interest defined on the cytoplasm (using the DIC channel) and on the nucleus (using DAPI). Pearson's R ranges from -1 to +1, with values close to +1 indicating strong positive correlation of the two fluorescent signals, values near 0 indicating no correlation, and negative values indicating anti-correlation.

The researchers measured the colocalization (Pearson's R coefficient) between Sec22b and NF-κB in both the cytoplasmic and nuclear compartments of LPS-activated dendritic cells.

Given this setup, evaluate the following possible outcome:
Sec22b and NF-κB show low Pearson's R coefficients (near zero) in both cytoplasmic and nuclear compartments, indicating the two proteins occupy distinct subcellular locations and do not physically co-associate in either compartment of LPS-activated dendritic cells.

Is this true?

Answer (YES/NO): NO